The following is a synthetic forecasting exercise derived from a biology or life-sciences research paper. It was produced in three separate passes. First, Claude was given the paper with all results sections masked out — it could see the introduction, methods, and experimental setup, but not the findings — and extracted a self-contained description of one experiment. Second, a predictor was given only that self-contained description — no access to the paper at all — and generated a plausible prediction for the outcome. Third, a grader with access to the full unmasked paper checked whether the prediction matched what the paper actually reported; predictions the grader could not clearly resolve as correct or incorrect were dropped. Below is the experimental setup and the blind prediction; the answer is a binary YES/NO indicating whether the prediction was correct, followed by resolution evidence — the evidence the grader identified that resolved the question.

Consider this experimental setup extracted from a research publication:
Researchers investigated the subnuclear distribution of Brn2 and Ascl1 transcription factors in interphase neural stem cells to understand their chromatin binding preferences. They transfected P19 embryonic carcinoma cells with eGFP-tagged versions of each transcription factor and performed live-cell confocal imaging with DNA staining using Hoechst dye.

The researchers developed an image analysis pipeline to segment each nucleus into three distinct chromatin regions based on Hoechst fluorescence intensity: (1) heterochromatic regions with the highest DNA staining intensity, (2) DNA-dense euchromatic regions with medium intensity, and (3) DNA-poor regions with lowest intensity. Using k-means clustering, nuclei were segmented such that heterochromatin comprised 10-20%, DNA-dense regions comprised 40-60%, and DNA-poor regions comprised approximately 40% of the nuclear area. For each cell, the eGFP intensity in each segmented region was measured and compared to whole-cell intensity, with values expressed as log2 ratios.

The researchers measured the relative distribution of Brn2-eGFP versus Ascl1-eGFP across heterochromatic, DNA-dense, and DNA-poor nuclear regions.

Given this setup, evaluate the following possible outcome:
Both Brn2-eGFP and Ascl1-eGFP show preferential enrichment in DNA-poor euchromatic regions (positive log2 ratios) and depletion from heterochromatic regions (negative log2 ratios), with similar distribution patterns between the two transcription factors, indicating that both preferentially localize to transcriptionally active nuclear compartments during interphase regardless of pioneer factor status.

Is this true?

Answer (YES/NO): NO